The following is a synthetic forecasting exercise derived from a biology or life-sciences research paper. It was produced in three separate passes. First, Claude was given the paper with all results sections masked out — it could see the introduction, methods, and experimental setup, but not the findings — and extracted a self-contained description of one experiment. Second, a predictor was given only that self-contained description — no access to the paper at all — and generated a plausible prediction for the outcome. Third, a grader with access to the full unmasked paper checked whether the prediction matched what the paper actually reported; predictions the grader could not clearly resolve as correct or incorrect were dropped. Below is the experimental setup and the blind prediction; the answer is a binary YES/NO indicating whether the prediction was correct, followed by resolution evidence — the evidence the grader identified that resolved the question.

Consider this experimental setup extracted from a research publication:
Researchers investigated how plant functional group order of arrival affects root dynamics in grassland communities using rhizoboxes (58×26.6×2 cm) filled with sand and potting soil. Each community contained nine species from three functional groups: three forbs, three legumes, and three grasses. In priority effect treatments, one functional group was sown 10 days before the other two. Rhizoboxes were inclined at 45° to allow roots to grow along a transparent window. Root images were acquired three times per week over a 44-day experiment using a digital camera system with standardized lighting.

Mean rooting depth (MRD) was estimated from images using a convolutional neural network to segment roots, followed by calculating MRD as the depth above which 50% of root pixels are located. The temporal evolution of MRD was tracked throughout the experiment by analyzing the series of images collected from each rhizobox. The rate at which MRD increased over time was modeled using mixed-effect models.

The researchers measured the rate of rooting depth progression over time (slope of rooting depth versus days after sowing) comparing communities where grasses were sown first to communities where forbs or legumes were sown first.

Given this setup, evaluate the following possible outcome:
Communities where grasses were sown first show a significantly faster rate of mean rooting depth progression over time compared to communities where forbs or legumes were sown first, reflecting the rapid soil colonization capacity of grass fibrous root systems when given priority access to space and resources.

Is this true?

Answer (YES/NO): NO